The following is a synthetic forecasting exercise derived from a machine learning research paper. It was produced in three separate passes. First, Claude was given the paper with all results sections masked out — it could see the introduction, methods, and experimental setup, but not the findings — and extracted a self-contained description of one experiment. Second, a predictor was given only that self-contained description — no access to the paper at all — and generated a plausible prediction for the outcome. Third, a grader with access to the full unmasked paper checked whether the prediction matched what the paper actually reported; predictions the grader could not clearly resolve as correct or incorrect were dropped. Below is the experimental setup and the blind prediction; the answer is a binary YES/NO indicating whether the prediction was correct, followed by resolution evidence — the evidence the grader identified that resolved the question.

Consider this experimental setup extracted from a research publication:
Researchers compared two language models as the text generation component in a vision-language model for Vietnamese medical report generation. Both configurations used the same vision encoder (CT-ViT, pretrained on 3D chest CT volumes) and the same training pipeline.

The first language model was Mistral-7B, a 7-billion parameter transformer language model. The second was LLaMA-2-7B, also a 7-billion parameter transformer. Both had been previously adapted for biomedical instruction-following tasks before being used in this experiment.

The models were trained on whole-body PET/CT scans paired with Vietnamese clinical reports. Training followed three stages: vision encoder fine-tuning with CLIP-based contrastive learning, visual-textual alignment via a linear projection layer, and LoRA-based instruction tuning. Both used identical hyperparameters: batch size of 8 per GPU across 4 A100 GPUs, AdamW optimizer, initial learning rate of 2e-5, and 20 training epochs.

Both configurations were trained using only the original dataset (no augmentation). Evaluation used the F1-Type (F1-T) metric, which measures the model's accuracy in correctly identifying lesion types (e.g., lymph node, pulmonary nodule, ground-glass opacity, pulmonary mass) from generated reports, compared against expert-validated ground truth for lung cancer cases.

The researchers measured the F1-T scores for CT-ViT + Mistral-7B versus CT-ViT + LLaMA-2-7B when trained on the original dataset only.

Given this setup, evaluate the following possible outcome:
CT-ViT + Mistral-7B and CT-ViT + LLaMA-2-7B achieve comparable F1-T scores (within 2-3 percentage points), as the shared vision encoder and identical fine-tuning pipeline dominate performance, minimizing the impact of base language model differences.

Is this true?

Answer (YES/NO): NO